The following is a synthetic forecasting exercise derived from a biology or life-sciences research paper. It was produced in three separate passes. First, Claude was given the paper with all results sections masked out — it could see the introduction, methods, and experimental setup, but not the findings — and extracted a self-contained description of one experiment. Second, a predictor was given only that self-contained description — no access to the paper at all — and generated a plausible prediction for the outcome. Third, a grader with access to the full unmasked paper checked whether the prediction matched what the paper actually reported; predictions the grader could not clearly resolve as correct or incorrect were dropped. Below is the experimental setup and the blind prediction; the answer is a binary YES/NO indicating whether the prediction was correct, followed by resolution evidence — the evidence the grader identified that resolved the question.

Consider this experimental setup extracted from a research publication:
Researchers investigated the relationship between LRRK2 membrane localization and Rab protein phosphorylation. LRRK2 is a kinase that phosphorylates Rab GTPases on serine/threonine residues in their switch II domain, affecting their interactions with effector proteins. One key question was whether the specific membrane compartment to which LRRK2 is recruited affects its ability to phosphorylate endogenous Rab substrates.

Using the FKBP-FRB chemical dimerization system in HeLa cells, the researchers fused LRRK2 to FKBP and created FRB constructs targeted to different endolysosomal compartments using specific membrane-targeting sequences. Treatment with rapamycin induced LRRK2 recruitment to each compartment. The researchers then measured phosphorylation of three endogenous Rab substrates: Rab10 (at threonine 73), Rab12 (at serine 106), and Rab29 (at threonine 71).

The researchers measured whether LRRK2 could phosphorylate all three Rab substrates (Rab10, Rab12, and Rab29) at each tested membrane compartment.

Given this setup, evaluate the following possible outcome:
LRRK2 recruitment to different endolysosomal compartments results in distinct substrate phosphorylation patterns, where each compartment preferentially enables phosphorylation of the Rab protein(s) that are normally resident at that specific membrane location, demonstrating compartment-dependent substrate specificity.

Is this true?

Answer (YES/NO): NO